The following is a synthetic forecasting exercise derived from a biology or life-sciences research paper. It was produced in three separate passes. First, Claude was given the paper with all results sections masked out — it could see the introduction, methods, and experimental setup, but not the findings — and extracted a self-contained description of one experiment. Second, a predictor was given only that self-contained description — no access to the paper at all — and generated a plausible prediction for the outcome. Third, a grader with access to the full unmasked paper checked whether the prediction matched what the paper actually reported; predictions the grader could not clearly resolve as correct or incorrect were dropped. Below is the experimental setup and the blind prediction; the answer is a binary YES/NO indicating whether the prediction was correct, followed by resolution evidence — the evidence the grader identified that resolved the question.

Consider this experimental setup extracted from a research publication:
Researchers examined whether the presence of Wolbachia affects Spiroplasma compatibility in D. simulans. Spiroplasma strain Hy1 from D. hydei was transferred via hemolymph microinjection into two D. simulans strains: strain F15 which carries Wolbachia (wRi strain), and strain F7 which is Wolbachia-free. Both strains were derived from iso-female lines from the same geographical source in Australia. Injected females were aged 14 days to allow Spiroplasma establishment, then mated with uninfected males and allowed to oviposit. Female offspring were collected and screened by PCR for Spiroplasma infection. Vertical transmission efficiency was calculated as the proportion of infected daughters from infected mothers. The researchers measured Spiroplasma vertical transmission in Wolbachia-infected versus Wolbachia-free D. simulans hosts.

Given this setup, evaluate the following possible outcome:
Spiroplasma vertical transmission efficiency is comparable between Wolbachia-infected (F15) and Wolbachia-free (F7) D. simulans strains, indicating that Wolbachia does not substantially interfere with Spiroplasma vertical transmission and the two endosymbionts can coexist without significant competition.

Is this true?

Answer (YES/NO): NO